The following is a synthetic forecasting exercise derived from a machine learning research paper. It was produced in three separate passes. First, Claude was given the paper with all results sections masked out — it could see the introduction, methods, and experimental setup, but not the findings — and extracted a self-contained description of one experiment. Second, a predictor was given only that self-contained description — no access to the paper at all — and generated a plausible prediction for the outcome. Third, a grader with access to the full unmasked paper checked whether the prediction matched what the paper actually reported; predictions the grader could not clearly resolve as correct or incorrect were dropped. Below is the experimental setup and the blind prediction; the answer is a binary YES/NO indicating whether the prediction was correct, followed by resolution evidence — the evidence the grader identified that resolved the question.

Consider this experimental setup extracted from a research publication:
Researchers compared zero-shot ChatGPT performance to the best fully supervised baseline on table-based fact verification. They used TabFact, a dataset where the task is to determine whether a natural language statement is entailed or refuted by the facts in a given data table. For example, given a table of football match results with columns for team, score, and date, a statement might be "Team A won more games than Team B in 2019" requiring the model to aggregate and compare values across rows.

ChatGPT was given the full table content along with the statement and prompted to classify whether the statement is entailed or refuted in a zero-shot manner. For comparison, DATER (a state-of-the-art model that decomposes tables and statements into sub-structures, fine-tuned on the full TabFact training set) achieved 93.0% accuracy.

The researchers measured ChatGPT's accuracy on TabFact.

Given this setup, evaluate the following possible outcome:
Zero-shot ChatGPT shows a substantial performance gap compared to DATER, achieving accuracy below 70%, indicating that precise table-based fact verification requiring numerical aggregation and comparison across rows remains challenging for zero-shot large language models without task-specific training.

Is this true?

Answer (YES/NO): NO